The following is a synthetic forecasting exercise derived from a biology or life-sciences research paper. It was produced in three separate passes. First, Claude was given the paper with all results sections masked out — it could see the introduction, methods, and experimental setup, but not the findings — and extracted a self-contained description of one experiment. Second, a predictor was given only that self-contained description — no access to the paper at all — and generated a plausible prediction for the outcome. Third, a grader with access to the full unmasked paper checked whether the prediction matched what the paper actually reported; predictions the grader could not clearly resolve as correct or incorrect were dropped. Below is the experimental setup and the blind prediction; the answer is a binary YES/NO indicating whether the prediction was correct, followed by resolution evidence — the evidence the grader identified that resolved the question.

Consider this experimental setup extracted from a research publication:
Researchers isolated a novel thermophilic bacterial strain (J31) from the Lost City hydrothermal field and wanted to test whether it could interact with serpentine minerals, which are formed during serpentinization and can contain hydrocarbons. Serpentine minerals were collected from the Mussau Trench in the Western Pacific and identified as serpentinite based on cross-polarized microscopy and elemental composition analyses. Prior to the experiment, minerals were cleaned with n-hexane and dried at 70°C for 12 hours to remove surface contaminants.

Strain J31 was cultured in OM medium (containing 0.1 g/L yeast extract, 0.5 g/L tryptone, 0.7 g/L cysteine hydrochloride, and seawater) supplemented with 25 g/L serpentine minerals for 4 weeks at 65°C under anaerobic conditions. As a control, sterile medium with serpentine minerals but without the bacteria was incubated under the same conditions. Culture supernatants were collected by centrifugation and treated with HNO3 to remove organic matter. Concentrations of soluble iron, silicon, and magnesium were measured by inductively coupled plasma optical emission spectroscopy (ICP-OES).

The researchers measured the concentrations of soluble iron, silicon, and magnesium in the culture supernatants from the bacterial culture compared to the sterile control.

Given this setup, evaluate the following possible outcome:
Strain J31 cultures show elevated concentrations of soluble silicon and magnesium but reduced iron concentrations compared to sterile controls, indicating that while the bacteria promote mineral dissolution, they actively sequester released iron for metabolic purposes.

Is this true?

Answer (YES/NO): NO